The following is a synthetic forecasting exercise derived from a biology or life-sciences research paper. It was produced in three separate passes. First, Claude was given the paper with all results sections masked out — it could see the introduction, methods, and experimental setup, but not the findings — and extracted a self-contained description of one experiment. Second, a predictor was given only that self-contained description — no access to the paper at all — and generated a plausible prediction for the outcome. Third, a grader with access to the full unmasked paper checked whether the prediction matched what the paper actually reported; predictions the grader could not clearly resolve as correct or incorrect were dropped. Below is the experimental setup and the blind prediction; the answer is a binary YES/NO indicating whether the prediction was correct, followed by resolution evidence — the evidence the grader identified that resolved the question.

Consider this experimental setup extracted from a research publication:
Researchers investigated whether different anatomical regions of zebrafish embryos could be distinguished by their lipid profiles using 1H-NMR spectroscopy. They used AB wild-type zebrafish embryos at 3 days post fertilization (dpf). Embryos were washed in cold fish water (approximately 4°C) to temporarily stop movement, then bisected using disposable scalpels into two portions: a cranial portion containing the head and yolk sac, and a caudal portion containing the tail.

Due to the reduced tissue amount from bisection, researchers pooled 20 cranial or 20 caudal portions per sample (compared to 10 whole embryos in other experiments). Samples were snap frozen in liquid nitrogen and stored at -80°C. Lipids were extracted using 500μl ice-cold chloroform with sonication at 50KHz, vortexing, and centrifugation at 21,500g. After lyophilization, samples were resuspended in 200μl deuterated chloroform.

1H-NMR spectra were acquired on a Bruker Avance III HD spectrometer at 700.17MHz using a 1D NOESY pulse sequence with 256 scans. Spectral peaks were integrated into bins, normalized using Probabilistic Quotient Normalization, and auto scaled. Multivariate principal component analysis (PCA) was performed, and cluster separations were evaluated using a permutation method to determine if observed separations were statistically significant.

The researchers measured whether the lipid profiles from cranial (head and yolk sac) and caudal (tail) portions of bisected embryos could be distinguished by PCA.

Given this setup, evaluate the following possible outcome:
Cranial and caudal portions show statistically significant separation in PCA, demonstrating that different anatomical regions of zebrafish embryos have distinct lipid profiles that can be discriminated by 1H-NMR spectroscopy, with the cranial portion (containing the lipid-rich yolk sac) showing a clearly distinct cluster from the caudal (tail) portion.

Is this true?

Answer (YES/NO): YES